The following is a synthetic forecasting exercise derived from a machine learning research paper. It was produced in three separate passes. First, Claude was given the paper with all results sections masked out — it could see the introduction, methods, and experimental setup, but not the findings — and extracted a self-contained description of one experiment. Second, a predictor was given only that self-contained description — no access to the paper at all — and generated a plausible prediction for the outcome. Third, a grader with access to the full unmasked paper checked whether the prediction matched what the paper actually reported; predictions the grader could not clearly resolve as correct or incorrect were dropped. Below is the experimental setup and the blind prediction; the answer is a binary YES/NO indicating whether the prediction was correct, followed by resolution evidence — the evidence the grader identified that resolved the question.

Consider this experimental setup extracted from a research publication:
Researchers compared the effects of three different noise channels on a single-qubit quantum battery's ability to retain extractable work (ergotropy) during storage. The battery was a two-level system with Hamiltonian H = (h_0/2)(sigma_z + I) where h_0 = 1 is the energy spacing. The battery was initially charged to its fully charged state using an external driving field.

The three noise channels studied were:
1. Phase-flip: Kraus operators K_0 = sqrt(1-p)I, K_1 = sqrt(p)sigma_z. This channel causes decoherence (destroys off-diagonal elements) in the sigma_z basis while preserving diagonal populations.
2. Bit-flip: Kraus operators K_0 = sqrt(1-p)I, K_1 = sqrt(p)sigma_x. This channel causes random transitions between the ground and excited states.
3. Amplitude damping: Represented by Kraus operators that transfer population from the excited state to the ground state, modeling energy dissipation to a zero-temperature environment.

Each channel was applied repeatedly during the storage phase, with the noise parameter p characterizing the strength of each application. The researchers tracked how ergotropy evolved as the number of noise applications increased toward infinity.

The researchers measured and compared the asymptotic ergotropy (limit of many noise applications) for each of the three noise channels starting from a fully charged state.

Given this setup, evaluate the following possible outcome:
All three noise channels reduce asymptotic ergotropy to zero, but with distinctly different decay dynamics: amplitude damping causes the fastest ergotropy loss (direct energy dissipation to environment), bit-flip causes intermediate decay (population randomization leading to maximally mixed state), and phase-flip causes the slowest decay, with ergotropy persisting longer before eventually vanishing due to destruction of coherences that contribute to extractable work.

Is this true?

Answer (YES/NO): NO